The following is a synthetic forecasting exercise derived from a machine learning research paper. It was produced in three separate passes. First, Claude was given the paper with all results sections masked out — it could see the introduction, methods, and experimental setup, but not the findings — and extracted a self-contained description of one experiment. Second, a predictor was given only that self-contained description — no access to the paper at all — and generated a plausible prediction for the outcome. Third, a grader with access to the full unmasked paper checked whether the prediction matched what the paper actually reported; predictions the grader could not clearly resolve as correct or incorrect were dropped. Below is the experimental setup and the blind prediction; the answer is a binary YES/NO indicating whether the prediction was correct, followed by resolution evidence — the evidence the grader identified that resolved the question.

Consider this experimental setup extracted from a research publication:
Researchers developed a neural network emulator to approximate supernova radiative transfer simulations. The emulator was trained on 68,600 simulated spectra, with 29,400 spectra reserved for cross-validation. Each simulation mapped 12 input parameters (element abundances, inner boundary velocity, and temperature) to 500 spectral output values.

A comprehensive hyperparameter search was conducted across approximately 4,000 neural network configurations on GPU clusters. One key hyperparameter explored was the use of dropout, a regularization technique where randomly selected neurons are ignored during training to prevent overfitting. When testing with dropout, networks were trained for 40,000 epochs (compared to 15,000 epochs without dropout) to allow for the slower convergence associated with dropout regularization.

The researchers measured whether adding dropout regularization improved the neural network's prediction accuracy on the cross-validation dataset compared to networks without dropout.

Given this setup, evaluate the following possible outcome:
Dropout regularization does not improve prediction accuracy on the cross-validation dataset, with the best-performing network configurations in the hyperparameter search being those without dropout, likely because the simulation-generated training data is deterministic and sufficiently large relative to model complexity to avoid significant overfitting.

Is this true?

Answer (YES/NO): YES